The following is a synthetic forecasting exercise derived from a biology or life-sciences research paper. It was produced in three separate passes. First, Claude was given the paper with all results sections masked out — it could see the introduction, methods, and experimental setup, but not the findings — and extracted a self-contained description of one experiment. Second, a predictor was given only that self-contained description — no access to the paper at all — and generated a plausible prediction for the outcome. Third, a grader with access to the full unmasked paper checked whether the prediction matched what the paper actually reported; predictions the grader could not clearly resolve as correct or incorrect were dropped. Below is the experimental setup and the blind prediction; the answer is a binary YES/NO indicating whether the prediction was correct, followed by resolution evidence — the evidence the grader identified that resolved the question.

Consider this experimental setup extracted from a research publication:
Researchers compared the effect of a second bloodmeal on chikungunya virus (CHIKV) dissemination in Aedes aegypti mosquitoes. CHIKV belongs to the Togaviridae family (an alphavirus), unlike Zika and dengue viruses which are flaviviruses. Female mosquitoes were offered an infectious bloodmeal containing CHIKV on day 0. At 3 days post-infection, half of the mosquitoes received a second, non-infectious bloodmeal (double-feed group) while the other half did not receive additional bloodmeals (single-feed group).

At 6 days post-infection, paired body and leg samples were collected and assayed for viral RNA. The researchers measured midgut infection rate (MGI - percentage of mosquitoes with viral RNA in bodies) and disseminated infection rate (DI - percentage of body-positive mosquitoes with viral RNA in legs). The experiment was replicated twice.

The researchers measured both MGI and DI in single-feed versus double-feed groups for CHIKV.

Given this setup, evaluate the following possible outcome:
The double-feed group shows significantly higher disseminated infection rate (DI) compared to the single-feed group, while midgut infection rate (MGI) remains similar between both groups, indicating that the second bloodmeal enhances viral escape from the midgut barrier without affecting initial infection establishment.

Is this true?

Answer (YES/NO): YES